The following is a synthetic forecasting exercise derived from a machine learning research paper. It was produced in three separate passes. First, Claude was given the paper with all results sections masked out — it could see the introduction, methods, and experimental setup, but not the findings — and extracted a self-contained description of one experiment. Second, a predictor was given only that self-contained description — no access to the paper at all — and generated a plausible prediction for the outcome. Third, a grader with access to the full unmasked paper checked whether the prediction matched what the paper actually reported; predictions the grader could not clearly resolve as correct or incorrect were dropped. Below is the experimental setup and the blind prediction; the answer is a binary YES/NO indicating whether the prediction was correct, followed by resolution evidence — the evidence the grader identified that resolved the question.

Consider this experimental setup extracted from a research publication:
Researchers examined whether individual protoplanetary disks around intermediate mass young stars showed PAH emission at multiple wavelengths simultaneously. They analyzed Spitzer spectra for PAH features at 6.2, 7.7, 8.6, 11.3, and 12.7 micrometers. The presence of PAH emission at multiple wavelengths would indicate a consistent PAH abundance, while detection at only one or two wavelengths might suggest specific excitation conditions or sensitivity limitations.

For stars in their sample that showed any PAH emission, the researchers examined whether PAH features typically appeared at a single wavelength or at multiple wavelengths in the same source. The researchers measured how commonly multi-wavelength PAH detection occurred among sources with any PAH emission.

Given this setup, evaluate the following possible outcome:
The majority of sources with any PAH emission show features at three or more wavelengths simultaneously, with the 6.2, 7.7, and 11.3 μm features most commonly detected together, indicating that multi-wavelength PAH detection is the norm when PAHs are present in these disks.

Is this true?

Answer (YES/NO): NO